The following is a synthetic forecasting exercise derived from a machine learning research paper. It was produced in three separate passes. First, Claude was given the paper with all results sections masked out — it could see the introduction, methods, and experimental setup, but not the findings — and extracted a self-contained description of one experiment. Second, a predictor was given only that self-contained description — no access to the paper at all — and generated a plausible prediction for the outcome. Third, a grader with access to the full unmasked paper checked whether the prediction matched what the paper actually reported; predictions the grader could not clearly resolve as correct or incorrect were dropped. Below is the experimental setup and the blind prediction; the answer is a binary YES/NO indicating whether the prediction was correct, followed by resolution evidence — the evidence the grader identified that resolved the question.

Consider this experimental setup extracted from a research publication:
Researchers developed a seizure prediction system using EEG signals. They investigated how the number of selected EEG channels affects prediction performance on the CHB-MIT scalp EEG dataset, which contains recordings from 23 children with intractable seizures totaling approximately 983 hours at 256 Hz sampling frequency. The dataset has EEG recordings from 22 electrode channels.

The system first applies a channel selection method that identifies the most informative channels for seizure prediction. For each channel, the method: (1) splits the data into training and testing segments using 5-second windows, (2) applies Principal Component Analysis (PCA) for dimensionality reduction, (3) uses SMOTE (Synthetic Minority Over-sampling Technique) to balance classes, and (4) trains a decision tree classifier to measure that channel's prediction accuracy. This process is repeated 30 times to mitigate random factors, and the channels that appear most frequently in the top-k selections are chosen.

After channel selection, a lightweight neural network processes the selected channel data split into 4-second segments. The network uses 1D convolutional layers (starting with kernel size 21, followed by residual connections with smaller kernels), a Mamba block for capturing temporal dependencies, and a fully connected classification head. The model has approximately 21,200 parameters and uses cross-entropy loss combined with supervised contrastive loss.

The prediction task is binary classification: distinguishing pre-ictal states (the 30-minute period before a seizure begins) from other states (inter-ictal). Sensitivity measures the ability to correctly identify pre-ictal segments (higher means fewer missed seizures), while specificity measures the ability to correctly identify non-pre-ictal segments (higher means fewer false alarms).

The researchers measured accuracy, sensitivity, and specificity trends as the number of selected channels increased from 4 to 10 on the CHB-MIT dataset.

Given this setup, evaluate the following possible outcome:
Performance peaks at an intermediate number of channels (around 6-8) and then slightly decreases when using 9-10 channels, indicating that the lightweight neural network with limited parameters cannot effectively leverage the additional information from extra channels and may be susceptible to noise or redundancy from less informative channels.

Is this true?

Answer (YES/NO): NO